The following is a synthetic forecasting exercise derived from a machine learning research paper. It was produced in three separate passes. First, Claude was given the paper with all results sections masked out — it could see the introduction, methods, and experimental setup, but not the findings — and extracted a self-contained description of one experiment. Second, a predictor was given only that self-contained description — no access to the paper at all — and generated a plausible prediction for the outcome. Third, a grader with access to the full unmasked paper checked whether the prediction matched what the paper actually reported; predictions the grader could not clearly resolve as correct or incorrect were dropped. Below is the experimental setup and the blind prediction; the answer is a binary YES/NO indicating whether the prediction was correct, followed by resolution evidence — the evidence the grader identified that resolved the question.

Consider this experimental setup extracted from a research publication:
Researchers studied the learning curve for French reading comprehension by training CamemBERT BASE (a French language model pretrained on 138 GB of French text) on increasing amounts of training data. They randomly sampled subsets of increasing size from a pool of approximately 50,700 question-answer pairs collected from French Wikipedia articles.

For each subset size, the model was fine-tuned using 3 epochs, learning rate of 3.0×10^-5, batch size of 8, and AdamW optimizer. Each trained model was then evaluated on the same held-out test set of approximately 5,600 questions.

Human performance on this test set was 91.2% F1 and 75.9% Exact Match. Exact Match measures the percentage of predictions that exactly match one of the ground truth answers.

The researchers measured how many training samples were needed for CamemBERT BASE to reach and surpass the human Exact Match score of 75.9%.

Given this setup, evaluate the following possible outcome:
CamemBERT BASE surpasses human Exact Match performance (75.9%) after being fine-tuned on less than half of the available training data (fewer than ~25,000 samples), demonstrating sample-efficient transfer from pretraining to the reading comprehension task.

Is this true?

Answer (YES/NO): NO